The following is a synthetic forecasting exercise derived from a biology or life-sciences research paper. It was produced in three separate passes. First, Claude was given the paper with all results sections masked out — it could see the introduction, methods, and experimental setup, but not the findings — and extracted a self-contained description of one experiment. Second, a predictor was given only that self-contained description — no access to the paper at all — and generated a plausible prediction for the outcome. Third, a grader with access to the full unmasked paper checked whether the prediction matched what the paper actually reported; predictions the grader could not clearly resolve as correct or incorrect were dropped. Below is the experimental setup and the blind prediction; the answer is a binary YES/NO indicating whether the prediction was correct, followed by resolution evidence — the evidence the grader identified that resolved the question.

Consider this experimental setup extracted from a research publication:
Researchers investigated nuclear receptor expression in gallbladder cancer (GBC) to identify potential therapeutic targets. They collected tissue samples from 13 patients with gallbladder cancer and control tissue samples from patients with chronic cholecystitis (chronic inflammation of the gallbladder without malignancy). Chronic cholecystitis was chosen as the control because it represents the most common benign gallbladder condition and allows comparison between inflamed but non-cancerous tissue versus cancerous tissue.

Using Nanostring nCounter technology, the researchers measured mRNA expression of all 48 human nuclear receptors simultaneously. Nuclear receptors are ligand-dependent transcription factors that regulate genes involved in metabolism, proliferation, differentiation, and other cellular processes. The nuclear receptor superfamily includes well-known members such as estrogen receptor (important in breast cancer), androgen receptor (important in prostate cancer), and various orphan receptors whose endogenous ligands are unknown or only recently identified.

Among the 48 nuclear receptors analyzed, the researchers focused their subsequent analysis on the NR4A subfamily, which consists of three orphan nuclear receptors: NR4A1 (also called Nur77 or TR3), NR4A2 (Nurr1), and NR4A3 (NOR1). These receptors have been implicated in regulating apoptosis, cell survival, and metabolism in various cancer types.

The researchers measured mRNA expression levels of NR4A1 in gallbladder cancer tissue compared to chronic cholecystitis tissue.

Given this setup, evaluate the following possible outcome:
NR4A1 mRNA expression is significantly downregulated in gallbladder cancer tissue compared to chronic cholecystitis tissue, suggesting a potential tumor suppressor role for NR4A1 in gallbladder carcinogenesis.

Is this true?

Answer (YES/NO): YES